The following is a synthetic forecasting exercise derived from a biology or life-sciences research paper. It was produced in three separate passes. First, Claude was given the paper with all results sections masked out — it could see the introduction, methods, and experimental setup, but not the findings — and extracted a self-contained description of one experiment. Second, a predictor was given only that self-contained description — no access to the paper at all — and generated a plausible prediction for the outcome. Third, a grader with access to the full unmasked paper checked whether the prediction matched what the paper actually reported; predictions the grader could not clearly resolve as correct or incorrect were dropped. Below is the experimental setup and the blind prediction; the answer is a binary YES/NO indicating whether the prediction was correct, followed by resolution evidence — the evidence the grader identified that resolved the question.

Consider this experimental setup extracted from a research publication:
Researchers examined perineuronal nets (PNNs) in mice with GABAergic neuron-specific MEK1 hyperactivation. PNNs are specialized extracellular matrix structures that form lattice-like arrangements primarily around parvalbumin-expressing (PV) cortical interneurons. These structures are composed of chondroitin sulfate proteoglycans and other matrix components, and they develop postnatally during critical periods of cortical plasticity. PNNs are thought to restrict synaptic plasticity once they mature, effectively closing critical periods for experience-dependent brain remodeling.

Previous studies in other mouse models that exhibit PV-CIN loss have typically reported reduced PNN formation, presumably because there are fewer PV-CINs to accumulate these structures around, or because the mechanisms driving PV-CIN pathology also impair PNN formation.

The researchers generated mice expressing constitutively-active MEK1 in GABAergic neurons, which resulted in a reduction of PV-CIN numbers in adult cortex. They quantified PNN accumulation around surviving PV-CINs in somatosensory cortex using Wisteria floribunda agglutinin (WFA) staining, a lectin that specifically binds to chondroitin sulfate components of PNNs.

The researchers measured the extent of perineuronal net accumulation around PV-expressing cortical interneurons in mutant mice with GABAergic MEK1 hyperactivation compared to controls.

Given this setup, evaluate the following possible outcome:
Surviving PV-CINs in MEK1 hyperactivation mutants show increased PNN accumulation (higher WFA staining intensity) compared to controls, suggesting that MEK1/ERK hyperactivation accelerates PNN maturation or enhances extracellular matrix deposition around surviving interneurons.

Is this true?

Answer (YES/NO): YES